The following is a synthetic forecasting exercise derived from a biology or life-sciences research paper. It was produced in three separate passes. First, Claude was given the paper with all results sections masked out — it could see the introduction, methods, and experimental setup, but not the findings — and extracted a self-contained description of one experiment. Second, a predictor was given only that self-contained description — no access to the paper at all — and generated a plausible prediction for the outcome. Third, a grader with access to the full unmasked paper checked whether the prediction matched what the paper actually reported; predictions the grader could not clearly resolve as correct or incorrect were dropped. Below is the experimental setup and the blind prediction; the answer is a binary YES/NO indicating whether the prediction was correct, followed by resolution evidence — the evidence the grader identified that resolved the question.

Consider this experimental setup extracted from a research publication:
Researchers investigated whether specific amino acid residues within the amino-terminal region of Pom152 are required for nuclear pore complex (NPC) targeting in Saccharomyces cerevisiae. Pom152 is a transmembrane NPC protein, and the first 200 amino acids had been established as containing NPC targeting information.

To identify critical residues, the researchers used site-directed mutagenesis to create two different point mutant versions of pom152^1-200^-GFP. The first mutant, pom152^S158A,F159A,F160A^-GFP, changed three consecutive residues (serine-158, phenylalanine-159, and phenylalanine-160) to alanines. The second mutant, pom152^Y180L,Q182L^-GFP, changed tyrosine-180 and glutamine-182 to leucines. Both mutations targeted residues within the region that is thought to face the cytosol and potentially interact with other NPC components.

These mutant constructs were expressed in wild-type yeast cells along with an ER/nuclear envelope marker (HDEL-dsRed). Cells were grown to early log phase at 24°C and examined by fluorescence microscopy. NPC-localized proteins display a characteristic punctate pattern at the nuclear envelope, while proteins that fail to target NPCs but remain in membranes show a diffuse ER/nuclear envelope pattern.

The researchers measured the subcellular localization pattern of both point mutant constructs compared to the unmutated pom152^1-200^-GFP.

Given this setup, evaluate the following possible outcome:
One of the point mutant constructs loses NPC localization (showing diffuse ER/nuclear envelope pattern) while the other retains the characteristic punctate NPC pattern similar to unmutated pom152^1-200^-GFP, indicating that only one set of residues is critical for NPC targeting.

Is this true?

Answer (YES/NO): NO